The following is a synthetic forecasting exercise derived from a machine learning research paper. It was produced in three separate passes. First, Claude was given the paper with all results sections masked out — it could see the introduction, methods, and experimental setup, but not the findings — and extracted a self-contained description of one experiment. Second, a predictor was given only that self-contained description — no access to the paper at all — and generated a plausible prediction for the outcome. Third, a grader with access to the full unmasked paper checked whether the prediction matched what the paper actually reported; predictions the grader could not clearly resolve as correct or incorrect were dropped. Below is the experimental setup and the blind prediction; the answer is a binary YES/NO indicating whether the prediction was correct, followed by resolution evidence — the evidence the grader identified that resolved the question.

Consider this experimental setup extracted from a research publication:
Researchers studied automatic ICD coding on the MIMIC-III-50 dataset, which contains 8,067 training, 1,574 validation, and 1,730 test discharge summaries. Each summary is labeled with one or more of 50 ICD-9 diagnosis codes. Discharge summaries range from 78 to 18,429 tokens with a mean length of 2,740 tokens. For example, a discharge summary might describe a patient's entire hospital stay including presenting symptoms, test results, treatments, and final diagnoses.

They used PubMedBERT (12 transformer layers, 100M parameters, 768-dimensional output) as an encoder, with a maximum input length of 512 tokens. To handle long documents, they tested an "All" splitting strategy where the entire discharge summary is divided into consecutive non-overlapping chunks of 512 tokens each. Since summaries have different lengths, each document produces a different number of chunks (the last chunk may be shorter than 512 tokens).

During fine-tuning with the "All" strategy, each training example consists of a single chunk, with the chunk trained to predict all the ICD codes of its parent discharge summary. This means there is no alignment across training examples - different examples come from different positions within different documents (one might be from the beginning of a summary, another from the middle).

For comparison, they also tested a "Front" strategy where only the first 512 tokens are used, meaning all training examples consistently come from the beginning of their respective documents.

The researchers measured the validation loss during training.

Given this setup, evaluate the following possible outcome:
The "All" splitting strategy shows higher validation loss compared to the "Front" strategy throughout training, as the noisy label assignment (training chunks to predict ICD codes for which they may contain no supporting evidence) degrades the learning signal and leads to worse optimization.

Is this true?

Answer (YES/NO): YES